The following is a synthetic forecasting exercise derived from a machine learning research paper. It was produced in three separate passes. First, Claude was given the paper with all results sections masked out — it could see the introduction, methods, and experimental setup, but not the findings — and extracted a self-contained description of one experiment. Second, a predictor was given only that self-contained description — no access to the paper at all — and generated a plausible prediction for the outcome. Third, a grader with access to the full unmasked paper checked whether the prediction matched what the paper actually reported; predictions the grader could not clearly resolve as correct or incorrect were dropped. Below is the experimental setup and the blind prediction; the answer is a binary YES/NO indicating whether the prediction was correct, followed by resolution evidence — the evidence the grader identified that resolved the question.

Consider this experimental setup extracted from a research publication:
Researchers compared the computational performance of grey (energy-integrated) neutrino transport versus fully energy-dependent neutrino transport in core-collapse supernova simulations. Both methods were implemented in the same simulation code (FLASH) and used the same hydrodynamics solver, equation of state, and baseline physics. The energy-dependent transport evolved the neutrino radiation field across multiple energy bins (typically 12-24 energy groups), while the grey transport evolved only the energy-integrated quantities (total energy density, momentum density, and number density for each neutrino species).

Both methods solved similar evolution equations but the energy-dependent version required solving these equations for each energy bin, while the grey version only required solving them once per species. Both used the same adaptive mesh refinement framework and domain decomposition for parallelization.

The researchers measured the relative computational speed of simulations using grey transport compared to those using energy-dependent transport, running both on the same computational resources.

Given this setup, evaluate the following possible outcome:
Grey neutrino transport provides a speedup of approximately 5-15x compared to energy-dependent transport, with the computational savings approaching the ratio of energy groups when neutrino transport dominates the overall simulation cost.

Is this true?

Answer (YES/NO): NO